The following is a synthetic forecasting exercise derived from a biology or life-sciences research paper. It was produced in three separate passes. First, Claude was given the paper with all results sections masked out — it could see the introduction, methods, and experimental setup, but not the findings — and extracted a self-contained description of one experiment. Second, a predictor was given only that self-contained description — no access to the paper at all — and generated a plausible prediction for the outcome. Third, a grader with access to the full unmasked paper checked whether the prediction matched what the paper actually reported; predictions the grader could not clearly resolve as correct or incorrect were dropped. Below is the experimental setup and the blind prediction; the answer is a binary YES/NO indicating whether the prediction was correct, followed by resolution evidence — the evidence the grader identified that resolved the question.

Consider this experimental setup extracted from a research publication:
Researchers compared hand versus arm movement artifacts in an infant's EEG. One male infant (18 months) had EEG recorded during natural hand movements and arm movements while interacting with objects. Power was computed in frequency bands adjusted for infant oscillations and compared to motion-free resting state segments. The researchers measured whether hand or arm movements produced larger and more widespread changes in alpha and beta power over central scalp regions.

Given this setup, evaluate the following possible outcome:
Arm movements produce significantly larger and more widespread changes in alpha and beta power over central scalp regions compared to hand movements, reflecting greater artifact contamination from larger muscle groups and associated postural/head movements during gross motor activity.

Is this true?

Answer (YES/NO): NO